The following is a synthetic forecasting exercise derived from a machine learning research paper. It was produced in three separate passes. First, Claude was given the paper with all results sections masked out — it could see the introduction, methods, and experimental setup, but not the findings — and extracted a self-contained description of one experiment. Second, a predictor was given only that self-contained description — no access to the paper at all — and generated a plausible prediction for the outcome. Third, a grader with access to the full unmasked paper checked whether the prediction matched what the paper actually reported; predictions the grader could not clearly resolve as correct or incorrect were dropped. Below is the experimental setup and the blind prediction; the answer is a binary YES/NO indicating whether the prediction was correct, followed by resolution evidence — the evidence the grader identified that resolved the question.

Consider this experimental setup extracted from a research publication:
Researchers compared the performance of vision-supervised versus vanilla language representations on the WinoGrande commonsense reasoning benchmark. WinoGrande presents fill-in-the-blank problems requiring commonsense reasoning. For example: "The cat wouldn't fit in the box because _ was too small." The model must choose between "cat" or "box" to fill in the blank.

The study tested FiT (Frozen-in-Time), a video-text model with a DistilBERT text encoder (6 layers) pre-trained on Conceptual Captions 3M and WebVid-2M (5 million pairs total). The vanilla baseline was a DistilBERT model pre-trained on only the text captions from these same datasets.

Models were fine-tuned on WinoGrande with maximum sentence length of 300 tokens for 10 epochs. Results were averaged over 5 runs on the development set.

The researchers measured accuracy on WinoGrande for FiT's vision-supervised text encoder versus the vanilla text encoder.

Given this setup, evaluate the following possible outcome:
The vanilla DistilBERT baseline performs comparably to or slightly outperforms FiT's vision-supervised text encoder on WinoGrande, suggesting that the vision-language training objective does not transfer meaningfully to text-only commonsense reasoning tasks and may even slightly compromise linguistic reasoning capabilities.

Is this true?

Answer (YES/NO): NO